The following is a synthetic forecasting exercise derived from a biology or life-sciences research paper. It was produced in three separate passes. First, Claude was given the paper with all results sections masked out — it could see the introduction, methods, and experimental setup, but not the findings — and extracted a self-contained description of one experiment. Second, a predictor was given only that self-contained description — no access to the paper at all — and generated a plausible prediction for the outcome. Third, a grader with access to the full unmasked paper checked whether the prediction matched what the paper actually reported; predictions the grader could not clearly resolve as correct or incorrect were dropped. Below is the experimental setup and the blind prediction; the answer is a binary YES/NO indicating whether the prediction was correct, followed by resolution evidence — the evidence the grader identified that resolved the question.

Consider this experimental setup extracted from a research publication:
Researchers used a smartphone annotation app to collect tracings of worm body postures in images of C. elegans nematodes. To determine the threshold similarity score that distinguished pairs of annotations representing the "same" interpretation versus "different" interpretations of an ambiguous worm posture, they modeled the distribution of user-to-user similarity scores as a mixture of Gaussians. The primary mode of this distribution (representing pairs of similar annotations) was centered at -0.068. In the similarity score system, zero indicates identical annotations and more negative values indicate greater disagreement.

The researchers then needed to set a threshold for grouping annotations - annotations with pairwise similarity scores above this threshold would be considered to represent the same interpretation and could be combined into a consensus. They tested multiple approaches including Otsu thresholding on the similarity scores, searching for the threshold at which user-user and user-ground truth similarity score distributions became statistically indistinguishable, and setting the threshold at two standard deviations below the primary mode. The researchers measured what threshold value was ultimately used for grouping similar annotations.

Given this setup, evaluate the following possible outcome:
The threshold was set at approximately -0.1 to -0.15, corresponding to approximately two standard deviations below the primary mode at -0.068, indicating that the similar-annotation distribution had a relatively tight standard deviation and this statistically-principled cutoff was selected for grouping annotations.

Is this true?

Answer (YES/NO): NO